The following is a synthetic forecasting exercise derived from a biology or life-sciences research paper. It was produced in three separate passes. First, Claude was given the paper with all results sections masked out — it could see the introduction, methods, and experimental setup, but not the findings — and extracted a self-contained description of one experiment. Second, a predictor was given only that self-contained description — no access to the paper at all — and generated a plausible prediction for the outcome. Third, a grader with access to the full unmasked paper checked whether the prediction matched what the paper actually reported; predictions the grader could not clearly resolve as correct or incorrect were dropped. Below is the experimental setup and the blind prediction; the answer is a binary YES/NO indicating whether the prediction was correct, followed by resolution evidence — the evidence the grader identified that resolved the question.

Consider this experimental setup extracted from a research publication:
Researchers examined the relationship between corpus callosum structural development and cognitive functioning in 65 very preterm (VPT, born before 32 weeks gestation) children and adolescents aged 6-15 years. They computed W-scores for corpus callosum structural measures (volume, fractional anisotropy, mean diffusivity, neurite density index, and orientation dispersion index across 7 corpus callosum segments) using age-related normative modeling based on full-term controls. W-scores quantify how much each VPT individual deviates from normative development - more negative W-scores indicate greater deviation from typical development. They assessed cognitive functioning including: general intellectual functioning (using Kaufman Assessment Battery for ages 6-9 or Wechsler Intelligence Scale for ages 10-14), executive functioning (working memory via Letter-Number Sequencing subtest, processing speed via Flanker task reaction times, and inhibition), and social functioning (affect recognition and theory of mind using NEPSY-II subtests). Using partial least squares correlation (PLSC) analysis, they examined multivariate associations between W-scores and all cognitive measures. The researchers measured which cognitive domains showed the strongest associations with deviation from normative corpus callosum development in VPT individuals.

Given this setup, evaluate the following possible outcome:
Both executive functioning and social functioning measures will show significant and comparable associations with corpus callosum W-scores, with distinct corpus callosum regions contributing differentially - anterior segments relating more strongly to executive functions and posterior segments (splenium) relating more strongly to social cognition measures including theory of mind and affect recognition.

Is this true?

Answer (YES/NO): NO